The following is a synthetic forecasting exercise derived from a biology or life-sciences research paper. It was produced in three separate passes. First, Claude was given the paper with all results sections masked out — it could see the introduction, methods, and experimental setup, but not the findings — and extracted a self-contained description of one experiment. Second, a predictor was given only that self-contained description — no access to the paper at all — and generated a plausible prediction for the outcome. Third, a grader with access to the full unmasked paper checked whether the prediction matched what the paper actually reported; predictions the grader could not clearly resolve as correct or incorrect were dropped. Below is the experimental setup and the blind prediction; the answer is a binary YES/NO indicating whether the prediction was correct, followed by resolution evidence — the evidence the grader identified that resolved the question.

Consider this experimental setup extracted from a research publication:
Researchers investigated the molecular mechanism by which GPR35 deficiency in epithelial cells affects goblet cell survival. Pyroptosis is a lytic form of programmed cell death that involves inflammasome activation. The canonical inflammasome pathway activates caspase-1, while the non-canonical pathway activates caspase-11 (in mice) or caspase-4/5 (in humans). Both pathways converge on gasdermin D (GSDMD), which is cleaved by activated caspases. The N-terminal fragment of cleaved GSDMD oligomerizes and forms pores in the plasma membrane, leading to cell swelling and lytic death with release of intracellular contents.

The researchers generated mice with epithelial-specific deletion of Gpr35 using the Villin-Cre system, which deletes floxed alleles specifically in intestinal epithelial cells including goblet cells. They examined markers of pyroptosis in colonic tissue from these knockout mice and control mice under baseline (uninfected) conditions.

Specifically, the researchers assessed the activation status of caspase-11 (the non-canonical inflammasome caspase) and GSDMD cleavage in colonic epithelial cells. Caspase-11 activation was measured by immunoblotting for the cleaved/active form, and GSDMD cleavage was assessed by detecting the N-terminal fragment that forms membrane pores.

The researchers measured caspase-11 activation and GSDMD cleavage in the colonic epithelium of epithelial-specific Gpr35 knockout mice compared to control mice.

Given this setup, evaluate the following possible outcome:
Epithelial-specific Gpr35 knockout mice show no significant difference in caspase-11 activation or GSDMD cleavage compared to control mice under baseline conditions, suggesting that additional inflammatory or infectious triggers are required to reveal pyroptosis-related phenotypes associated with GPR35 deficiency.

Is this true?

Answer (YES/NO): NO